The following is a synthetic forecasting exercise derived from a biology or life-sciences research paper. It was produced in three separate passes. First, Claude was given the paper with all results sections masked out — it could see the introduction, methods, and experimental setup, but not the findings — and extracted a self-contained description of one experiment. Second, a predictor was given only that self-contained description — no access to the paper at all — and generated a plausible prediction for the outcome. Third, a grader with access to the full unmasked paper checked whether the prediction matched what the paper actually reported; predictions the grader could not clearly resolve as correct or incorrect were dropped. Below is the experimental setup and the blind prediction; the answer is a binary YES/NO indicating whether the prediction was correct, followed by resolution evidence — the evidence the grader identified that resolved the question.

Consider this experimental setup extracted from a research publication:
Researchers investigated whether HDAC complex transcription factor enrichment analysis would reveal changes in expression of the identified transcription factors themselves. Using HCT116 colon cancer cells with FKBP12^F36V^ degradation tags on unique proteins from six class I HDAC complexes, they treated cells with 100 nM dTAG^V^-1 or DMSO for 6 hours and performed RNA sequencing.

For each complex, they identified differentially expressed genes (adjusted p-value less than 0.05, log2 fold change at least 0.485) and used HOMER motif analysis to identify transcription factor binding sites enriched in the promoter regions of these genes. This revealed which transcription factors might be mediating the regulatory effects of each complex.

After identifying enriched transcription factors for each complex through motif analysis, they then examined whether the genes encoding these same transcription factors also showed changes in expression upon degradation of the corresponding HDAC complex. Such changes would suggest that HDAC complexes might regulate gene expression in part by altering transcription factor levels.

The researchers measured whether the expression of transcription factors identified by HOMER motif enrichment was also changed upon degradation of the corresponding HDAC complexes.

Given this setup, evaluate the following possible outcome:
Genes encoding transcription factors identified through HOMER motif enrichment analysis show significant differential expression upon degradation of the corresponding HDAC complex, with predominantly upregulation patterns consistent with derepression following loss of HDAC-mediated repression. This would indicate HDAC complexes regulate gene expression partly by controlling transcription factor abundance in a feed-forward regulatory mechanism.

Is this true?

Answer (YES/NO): NO